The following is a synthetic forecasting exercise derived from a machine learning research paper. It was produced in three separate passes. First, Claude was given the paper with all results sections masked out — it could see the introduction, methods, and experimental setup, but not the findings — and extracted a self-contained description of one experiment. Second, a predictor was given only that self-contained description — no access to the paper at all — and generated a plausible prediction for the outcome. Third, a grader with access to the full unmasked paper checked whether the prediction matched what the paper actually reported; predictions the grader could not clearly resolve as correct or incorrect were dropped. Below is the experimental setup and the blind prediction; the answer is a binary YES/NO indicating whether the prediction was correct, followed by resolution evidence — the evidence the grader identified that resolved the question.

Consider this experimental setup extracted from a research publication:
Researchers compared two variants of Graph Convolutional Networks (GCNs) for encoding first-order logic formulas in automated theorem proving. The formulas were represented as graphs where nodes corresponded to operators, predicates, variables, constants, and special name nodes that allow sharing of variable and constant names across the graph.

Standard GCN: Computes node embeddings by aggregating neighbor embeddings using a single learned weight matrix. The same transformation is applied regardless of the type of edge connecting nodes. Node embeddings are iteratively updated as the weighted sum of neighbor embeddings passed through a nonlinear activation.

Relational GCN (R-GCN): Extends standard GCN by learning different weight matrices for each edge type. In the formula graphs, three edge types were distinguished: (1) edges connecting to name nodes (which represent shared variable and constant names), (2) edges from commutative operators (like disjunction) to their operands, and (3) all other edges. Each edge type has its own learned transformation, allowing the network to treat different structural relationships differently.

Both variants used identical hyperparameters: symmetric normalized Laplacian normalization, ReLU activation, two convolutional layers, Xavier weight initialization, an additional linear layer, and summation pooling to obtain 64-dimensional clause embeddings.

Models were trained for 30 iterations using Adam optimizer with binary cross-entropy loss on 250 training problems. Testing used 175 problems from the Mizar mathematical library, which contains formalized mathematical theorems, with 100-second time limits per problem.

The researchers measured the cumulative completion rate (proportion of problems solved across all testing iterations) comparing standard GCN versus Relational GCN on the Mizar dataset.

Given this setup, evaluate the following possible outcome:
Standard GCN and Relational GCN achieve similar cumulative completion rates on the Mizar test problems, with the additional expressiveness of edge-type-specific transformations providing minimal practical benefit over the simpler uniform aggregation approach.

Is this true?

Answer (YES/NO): YES